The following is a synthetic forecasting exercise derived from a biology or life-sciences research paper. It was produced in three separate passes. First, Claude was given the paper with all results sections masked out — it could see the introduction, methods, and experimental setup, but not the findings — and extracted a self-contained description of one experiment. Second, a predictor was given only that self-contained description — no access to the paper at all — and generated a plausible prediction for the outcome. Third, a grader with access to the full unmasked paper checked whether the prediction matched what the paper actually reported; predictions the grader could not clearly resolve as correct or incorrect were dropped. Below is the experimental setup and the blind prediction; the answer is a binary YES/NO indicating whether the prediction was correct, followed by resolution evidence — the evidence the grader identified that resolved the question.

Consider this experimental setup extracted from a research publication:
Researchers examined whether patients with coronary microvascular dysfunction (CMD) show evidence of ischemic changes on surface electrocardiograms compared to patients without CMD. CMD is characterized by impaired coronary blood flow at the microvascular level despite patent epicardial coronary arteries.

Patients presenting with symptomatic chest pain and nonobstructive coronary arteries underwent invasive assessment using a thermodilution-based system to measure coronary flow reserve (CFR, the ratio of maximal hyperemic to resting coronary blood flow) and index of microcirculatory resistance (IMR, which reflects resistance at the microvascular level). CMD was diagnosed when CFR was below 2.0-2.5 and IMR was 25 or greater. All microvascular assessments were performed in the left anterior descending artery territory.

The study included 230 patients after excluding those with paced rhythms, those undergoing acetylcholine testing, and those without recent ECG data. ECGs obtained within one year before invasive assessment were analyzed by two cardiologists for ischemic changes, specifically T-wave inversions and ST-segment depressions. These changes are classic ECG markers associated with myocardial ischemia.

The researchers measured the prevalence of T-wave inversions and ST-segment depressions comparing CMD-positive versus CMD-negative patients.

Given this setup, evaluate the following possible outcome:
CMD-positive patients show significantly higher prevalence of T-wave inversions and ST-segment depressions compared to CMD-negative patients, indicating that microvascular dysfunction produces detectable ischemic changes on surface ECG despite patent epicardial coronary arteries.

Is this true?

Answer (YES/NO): NO